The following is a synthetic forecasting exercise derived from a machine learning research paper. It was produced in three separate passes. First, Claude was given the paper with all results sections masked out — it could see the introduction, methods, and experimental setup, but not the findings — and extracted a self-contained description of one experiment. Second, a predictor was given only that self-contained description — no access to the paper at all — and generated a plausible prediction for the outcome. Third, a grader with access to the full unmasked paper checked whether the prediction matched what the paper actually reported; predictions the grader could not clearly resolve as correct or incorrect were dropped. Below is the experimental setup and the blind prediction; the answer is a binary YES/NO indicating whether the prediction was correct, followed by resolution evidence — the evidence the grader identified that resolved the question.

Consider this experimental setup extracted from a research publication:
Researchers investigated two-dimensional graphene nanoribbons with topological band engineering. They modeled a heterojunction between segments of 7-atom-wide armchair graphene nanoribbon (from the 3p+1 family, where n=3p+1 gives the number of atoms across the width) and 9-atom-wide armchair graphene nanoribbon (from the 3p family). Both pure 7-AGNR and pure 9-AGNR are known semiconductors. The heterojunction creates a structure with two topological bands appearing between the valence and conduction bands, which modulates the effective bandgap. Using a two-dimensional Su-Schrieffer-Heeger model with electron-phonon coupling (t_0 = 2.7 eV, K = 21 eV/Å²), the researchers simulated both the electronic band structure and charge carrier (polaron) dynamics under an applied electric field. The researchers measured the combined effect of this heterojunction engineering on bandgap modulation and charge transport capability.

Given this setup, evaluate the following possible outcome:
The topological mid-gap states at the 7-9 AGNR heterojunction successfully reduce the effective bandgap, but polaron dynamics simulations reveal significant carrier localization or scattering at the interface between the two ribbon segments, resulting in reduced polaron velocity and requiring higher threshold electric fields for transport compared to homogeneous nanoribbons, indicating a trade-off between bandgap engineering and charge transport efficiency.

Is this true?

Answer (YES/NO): YES